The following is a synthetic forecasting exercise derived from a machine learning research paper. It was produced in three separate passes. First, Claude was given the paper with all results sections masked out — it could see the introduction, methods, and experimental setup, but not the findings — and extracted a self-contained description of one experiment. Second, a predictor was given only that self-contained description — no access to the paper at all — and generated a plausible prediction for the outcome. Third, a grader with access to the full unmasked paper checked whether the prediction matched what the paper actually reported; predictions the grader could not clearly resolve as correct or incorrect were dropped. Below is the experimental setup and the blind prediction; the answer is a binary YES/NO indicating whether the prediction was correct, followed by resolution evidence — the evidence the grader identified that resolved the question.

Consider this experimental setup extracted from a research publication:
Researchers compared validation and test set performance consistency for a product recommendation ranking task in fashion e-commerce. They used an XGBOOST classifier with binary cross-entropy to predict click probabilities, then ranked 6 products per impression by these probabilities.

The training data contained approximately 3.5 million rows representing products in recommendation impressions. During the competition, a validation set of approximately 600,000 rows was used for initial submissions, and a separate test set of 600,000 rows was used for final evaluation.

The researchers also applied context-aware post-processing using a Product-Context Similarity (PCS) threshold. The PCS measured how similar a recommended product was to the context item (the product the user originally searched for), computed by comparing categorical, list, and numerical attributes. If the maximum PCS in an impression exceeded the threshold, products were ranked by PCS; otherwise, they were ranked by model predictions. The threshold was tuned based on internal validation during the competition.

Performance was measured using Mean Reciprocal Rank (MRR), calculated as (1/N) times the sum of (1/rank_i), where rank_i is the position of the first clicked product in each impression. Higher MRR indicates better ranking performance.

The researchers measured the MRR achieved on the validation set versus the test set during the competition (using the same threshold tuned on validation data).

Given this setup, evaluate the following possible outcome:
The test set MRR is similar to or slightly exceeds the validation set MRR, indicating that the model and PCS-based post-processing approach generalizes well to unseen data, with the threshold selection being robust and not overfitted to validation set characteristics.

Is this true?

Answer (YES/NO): NO